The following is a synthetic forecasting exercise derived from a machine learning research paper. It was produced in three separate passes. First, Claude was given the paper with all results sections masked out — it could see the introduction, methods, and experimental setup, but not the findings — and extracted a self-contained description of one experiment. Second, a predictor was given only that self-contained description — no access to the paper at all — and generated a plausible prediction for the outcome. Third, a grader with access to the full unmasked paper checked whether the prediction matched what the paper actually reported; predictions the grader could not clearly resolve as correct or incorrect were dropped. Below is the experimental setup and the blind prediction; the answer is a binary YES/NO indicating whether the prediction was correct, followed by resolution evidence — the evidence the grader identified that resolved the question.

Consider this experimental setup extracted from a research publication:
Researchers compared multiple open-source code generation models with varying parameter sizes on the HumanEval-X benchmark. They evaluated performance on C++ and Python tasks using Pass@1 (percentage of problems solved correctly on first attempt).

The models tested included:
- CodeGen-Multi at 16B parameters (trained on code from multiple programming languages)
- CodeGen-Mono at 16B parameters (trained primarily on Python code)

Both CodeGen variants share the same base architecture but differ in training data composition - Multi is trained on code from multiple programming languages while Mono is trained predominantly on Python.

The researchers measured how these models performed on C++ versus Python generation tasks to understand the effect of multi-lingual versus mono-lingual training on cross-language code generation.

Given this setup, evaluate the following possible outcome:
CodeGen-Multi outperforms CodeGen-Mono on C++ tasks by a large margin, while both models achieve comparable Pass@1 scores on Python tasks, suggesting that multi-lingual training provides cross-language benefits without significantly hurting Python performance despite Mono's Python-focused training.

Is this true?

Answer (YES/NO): NO